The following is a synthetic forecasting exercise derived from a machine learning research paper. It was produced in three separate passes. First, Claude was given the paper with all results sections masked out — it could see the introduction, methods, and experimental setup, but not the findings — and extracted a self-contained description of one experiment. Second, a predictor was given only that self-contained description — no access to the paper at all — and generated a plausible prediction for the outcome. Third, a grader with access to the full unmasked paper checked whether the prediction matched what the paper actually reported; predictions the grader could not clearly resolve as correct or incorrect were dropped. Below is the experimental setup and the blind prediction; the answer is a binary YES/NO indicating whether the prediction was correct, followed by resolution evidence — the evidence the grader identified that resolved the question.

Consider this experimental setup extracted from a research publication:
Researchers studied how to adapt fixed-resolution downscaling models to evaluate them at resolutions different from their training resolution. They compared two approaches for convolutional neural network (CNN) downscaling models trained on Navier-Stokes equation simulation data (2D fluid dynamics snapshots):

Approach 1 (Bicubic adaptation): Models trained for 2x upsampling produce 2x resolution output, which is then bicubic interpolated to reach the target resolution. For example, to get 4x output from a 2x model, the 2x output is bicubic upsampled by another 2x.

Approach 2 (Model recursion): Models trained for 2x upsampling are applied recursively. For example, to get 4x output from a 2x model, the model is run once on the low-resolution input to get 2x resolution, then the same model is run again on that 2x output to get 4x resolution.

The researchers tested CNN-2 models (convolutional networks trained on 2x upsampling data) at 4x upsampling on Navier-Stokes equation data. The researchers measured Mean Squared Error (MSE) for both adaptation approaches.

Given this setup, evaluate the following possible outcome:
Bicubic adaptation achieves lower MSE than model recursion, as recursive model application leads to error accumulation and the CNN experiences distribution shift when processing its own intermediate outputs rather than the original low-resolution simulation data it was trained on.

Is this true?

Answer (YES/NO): NO